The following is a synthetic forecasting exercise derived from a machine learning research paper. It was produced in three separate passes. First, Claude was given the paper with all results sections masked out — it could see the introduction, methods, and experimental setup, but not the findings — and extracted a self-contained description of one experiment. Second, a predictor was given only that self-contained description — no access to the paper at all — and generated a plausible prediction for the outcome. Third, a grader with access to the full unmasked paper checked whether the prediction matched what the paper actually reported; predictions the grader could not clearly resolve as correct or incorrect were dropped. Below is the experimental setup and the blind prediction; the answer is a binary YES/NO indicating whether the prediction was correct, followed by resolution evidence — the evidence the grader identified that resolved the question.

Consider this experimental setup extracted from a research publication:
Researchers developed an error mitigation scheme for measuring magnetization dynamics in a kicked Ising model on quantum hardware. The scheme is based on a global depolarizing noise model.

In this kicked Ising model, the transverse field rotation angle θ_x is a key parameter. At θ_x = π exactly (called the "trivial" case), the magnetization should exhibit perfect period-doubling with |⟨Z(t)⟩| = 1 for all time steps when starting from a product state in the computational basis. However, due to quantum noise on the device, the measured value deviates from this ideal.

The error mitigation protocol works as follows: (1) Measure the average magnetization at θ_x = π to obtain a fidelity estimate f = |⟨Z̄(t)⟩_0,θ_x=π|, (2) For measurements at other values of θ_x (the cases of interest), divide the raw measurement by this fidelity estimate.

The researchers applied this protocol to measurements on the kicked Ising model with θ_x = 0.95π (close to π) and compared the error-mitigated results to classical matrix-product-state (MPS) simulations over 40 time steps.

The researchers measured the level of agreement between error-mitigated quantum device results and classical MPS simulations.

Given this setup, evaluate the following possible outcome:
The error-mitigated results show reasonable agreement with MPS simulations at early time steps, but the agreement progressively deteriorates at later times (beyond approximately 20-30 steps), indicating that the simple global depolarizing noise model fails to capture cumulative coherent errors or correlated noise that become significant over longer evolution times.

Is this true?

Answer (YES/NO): NO